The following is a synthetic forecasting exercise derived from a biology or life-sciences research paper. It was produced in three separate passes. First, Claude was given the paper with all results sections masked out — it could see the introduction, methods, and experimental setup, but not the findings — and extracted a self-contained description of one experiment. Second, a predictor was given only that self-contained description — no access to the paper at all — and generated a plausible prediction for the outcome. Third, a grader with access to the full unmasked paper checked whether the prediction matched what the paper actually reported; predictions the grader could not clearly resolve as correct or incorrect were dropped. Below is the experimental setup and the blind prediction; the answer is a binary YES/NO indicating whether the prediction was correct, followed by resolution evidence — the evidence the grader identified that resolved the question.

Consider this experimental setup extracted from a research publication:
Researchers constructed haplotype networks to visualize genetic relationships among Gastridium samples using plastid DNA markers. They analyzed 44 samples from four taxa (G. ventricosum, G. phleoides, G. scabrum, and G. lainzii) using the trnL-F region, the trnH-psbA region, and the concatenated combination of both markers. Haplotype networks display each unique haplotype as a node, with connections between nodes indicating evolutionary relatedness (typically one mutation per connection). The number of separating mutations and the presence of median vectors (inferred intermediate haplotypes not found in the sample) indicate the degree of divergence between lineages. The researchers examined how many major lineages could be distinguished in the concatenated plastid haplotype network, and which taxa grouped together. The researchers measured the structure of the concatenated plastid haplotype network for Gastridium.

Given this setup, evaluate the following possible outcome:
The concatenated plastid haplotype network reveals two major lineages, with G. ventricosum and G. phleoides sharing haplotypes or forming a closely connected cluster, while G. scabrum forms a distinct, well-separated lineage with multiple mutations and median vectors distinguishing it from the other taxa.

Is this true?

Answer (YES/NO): NO